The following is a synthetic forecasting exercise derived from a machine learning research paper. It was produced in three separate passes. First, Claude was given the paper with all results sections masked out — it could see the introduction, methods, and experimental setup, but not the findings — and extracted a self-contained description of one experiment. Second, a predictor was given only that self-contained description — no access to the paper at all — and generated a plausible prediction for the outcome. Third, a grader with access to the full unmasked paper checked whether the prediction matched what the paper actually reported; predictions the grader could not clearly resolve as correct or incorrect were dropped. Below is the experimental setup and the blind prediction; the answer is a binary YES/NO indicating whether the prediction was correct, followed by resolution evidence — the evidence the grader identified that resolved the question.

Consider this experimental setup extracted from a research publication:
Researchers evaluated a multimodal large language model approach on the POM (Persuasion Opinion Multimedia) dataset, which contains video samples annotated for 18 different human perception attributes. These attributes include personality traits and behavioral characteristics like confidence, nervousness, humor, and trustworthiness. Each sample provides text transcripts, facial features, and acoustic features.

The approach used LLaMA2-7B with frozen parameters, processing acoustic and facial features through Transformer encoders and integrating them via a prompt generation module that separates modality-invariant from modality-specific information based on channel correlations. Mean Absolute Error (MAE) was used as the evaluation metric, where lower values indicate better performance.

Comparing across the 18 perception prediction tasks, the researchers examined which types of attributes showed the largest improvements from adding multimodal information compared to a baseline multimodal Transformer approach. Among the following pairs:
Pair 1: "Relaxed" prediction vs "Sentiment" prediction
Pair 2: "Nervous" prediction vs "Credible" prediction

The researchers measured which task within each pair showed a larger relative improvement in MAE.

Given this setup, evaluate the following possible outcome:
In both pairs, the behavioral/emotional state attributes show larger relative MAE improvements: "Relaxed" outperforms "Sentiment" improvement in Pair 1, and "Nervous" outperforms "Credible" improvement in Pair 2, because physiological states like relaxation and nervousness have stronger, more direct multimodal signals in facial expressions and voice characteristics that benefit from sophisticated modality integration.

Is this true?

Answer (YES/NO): YES